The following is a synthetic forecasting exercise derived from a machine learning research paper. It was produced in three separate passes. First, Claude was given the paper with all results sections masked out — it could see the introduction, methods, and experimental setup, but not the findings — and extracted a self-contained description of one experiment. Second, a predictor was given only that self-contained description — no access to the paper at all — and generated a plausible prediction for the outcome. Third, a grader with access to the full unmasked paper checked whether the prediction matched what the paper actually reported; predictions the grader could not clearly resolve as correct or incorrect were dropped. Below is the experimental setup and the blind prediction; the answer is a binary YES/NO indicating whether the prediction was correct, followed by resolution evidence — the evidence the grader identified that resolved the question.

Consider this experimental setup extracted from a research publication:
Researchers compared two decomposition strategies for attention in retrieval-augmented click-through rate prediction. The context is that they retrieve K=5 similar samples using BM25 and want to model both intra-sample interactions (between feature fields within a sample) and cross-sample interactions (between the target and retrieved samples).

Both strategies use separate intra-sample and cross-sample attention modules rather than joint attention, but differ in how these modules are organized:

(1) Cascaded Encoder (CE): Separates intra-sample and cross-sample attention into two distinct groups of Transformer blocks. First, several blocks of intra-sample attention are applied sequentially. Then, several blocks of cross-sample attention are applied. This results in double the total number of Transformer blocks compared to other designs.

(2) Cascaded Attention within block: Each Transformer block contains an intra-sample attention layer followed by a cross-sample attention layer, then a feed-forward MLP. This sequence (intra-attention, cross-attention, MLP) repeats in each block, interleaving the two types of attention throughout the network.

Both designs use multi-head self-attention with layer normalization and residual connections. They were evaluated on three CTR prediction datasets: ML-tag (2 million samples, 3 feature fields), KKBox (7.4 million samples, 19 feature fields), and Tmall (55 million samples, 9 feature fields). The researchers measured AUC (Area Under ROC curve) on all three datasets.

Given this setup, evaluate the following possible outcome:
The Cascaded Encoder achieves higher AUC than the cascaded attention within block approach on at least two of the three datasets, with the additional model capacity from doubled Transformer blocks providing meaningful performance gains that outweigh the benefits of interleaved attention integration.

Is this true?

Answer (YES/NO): NO